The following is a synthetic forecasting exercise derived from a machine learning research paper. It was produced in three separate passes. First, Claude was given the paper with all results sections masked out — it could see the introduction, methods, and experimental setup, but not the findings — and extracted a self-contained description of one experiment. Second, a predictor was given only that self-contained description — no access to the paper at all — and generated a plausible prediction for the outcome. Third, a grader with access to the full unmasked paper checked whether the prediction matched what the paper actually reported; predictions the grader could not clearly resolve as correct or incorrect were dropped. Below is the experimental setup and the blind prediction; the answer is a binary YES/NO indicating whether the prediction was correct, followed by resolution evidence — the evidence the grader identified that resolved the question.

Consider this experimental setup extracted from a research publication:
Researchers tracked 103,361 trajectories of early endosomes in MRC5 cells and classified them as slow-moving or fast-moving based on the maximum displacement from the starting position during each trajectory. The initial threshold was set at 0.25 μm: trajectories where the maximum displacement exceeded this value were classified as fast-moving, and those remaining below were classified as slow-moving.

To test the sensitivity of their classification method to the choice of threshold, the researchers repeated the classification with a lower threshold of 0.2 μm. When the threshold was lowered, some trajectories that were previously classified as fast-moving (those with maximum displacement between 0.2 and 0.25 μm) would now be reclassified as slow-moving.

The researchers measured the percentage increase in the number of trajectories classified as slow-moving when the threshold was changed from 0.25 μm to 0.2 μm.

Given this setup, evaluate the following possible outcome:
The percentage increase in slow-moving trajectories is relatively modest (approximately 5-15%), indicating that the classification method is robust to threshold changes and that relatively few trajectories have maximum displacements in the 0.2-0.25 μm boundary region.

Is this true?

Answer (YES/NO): YES